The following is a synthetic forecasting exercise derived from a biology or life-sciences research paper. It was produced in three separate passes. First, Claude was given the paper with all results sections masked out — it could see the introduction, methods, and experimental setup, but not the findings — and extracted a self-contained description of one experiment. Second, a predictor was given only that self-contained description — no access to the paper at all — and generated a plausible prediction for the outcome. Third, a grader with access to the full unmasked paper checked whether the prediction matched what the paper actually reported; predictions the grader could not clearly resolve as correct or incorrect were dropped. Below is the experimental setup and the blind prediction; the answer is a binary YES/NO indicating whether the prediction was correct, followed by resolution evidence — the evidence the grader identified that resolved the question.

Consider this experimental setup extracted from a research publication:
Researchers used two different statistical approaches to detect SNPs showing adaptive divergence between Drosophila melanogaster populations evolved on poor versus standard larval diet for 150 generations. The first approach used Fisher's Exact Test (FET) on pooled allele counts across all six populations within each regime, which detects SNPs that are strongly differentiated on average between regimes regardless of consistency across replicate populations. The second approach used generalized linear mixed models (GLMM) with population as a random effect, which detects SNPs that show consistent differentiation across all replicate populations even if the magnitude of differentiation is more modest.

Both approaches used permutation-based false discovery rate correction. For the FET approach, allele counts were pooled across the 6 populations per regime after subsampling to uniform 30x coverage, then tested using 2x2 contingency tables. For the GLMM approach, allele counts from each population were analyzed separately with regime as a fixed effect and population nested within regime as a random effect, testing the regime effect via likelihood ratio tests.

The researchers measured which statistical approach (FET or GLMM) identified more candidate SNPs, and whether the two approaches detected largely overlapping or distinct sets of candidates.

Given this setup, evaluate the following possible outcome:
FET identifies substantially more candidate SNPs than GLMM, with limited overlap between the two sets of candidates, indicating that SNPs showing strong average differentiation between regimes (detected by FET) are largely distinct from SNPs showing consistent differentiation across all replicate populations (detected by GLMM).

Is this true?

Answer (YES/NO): YES